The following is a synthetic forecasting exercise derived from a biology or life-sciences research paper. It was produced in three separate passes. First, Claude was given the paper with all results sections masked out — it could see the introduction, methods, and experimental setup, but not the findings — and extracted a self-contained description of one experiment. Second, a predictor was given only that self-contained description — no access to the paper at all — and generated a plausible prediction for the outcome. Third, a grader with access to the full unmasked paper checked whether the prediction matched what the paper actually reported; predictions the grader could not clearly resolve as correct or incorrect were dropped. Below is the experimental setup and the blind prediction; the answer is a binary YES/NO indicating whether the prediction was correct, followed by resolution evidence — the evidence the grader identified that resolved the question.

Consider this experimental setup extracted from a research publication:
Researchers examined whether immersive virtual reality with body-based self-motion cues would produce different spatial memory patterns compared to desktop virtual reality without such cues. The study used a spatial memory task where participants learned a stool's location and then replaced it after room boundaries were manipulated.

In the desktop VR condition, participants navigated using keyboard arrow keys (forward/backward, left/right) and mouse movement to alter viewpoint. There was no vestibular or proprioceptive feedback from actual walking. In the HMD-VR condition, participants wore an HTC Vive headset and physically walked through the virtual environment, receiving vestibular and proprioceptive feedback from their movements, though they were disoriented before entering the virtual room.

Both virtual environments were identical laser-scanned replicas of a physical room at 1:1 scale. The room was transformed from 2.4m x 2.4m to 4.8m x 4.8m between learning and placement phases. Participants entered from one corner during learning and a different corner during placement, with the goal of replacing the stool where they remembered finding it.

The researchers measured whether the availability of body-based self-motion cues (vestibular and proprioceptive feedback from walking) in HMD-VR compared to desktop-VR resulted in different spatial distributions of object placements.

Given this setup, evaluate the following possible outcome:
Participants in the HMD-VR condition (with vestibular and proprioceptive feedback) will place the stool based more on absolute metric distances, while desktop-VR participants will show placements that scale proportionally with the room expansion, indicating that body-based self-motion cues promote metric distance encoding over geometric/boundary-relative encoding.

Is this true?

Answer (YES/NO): NO